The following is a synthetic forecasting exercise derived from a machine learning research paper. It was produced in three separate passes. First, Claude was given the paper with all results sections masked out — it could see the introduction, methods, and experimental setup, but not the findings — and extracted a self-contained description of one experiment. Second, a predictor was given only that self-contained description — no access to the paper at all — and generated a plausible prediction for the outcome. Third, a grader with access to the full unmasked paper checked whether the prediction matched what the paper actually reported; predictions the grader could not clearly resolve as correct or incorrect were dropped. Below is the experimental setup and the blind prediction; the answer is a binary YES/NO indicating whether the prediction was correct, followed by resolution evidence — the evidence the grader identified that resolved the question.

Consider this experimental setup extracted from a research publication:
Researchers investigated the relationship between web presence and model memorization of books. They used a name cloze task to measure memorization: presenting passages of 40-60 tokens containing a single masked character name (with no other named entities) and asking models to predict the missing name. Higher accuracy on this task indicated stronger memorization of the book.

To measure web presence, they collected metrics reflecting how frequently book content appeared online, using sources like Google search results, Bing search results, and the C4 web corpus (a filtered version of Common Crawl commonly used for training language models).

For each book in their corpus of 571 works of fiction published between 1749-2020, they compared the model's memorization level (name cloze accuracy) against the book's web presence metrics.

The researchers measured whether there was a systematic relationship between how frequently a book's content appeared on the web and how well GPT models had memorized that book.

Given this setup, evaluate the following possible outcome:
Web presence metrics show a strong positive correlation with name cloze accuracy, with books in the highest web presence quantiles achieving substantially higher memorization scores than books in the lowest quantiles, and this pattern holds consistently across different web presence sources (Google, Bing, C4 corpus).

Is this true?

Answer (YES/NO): NO